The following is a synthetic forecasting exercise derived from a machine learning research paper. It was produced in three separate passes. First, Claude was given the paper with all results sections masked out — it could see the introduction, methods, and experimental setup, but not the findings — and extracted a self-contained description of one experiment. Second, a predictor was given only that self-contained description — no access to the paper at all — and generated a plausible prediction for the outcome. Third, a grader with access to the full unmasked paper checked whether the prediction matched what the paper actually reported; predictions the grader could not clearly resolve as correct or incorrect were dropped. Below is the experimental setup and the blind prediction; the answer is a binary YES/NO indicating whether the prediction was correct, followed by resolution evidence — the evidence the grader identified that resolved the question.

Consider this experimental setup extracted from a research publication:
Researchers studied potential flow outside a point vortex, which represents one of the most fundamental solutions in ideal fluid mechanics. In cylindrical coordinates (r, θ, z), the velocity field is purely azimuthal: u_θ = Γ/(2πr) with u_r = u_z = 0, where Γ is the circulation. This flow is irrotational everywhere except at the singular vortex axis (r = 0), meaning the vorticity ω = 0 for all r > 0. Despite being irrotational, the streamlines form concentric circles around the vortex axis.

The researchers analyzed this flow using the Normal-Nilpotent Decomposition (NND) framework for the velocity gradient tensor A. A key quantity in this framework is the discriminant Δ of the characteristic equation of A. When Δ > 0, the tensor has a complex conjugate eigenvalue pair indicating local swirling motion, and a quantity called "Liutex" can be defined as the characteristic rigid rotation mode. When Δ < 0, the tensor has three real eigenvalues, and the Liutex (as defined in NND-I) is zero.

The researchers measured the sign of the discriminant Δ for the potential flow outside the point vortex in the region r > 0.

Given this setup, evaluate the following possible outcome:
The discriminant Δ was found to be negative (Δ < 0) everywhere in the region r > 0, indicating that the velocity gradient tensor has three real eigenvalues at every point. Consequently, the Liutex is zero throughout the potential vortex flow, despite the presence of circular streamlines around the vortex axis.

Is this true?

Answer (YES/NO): YES